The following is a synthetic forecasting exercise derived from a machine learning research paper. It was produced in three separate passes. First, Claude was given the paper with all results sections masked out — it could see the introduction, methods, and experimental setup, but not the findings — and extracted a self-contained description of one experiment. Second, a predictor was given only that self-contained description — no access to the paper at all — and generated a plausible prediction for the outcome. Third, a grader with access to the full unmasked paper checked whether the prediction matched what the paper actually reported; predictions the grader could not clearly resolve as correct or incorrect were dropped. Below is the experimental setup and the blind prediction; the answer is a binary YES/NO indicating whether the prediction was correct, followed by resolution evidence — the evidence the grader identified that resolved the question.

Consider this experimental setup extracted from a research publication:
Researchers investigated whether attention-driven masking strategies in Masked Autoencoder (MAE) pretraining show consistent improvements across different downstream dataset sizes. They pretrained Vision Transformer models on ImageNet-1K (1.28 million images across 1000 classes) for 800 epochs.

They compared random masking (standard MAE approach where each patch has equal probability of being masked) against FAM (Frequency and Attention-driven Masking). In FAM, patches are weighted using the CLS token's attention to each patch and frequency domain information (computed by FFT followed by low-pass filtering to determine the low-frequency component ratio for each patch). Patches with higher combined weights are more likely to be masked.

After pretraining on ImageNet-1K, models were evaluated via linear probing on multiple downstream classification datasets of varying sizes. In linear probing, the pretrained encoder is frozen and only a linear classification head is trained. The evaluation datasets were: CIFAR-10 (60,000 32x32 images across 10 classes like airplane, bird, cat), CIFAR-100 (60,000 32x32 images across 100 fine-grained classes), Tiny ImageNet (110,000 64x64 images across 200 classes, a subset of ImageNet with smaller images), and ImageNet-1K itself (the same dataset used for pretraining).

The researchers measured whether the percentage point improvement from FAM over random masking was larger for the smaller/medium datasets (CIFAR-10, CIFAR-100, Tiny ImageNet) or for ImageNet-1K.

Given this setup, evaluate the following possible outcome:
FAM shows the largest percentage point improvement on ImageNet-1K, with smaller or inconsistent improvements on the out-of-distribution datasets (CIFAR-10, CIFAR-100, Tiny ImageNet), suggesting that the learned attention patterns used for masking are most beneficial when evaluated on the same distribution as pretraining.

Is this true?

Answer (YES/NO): NO